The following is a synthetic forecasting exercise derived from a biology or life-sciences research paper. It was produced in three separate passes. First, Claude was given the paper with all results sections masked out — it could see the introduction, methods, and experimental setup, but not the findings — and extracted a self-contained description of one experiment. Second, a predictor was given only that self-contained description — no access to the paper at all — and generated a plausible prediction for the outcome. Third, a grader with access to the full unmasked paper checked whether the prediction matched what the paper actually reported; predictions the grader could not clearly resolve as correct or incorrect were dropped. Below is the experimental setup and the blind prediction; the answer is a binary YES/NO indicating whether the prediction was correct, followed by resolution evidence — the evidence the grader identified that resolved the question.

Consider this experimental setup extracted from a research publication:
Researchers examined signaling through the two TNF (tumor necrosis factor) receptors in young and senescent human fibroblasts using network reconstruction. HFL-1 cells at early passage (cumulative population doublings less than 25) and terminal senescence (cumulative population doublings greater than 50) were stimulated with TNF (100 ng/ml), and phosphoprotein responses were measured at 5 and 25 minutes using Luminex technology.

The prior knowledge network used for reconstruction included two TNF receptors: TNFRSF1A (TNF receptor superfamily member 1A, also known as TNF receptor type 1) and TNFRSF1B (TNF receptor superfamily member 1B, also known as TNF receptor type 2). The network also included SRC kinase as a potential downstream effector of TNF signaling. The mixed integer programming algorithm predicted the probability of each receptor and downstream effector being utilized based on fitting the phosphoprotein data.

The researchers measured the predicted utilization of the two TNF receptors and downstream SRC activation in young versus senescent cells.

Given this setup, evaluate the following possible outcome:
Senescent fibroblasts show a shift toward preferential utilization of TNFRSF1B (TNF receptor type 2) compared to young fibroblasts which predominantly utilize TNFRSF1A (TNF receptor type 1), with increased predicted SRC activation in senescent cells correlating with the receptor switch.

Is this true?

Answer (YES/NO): NO